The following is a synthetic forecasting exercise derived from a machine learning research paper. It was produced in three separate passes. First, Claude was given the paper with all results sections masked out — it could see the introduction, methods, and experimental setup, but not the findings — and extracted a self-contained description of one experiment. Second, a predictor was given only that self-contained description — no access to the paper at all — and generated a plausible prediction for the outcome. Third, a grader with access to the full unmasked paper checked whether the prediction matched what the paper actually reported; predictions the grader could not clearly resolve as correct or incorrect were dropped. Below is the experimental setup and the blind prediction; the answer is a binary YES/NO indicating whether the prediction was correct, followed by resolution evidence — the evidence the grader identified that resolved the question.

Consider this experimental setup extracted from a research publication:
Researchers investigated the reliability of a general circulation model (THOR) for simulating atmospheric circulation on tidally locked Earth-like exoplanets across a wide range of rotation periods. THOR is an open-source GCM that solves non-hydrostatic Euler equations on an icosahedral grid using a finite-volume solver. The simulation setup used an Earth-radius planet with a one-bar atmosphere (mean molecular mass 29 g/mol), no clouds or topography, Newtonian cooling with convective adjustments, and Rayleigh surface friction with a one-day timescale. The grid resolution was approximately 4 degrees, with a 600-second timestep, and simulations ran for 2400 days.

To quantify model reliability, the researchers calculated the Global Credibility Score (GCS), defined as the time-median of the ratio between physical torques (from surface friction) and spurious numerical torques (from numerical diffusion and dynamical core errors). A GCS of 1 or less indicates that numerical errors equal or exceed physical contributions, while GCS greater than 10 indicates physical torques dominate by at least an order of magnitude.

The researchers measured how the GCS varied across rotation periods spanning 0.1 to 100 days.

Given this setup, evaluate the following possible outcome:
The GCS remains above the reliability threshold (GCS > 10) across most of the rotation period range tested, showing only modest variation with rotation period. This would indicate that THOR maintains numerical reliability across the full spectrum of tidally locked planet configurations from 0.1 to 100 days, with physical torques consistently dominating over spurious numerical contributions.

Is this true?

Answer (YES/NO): NO